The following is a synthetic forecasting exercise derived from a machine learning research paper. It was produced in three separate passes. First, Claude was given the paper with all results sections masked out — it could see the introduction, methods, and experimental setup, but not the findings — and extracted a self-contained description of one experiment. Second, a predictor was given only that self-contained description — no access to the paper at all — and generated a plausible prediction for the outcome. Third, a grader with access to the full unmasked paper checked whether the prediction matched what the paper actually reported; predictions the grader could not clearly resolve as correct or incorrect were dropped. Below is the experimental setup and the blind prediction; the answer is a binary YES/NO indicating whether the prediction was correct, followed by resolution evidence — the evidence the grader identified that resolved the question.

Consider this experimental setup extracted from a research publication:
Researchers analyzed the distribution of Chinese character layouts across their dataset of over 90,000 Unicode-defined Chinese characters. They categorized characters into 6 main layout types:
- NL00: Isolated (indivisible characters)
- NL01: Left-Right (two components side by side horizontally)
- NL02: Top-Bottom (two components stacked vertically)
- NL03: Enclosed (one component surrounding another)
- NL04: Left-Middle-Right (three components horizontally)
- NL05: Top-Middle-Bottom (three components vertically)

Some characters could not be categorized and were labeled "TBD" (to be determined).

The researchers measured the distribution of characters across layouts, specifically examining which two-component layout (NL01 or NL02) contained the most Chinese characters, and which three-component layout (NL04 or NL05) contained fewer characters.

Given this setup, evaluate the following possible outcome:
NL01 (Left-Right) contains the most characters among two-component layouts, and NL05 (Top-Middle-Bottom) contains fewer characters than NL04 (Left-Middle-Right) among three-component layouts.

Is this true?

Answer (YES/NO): NO